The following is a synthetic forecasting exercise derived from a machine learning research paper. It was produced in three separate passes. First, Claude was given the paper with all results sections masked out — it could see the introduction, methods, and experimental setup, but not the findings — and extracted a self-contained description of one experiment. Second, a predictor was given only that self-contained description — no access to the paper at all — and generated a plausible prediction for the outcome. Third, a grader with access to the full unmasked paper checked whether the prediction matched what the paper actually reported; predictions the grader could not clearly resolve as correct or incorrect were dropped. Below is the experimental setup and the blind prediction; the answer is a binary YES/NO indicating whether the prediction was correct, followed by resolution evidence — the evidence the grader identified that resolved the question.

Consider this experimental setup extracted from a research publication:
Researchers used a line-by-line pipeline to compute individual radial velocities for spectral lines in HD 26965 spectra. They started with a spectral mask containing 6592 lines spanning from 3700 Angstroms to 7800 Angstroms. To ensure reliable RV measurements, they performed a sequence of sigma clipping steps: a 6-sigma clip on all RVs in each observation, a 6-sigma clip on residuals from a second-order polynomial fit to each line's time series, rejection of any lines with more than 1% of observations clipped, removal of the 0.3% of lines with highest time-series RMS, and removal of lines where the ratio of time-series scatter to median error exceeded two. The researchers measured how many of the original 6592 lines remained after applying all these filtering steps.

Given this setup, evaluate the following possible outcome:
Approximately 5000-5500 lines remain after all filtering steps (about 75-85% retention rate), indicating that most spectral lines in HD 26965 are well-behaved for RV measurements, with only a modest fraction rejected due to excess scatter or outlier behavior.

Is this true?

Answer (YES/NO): NO